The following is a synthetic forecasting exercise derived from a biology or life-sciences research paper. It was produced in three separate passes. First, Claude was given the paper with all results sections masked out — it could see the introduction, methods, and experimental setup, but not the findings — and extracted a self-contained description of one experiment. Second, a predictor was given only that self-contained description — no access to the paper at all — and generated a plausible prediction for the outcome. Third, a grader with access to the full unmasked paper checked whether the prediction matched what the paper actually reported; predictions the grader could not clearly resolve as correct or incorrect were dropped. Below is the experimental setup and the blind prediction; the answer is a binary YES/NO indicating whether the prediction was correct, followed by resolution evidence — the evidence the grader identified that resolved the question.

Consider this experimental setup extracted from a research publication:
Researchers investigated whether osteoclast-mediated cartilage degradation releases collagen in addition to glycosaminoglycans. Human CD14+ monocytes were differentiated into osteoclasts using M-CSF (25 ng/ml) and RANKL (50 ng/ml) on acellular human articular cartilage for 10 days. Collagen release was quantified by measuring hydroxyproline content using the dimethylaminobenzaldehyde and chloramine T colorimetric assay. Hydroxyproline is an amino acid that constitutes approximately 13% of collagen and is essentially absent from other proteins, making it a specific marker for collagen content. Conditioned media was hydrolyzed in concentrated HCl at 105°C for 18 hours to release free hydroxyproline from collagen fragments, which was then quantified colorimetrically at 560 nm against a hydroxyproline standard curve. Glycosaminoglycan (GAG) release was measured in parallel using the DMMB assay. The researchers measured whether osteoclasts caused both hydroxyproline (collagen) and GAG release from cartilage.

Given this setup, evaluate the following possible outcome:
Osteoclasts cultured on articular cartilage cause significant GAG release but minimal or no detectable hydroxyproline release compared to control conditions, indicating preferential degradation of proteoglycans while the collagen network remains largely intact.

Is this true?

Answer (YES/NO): YES